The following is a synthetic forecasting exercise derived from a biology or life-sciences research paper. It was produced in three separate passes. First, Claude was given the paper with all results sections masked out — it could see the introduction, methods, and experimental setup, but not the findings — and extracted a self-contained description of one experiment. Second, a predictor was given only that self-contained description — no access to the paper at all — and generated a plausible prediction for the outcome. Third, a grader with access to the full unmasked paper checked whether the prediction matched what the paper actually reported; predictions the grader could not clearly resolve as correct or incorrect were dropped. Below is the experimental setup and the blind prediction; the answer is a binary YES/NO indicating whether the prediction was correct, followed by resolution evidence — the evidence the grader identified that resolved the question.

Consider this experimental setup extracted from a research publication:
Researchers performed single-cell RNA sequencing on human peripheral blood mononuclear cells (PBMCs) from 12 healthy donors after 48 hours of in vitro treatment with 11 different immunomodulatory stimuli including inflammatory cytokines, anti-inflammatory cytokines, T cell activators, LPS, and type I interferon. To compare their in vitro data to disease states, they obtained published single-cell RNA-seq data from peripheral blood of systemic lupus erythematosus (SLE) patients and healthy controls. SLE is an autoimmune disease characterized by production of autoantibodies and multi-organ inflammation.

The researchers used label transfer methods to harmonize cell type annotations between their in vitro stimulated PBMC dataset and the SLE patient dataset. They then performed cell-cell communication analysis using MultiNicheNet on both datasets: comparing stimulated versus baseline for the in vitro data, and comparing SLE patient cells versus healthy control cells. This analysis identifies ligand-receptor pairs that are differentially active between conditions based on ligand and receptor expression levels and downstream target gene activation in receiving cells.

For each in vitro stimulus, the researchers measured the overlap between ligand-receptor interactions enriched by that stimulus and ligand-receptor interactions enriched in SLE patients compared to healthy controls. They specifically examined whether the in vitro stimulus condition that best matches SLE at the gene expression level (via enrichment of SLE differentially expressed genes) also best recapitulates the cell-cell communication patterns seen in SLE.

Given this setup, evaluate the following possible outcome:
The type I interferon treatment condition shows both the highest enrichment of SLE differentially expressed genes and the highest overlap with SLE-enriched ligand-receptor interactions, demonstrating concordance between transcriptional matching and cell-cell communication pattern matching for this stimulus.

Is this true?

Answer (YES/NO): NO